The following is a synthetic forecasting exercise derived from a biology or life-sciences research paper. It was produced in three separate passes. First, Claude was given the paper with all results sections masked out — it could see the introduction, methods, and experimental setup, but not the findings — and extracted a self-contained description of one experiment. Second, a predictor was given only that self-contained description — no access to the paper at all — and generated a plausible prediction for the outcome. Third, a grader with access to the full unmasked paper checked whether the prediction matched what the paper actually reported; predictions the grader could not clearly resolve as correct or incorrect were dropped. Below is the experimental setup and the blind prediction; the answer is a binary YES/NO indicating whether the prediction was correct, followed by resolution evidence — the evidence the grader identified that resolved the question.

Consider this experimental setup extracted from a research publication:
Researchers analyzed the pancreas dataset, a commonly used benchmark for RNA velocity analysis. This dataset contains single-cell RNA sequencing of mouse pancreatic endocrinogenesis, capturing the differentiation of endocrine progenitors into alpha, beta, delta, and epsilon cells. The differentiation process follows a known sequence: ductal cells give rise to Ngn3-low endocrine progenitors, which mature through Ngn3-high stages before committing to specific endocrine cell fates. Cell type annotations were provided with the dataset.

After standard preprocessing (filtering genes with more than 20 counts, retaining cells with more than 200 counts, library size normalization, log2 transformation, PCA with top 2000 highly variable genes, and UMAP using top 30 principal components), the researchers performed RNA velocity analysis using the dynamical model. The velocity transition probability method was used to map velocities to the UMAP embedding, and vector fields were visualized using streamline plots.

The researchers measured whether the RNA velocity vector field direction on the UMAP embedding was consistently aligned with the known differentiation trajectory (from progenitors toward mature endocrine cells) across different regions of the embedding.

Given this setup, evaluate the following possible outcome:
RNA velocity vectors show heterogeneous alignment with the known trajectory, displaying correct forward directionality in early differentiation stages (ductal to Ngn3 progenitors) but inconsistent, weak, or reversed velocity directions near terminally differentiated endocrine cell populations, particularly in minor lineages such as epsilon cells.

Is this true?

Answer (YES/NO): NO